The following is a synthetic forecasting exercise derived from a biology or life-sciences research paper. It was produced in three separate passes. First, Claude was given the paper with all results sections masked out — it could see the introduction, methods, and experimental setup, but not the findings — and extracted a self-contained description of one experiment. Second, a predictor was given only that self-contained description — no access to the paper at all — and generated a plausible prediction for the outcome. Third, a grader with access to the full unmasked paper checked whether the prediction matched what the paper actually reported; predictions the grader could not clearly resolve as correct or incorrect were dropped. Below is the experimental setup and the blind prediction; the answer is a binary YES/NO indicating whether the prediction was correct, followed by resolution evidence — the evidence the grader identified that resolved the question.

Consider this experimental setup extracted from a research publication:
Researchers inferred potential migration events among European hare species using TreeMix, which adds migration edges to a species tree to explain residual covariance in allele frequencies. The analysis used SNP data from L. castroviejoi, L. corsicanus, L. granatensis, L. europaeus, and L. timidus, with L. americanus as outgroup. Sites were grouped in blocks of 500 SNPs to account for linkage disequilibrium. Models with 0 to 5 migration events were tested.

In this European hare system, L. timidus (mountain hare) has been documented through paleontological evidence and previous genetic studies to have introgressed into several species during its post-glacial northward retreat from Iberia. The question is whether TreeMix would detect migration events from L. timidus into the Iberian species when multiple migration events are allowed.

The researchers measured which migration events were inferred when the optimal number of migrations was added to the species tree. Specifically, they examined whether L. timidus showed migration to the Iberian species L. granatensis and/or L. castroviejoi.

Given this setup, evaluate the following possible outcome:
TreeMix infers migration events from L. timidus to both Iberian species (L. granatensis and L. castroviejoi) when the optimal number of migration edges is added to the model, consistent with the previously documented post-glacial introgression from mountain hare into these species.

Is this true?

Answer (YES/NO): NO